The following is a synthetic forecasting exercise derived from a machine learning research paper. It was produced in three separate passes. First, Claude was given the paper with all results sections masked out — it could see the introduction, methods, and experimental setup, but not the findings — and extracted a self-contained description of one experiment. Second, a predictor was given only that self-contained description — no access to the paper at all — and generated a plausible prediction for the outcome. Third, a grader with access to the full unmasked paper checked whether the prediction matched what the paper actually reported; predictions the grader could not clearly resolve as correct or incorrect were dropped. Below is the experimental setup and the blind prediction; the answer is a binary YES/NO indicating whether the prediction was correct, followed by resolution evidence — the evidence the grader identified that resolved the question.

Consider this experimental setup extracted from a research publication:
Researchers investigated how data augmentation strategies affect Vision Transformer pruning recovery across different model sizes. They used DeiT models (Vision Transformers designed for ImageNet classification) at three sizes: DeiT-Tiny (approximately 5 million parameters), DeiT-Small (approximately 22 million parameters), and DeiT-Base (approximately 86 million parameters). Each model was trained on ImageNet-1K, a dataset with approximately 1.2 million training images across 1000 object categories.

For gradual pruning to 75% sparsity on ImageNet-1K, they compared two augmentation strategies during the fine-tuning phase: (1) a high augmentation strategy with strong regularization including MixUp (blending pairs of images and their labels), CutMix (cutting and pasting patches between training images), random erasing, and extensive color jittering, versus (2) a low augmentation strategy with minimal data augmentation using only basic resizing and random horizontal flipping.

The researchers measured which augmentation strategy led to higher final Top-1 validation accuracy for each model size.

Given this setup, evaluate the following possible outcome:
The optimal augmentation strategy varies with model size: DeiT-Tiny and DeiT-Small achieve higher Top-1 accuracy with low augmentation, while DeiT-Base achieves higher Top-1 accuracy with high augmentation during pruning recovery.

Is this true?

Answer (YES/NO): NO